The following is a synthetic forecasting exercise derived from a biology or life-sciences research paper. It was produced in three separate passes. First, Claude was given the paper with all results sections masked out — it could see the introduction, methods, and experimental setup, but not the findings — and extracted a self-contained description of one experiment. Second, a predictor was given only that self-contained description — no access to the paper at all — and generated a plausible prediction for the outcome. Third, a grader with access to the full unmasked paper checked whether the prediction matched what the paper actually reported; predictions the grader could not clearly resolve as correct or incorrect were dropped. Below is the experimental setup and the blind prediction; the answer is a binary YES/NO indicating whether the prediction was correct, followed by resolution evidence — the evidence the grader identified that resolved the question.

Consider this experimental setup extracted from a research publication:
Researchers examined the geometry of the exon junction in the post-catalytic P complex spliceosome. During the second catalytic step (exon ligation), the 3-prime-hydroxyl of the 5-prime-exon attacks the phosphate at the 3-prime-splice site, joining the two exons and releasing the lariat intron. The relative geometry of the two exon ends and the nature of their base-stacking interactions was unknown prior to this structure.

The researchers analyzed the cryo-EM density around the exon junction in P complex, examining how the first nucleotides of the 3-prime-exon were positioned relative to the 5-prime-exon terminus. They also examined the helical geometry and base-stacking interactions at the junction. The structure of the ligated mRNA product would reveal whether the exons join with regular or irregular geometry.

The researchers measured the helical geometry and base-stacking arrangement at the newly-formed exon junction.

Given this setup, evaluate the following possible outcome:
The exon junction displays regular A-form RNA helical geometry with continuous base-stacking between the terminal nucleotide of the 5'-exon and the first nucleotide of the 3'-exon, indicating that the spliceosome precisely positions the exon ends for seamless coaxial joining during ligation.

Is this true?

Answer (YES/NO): YES